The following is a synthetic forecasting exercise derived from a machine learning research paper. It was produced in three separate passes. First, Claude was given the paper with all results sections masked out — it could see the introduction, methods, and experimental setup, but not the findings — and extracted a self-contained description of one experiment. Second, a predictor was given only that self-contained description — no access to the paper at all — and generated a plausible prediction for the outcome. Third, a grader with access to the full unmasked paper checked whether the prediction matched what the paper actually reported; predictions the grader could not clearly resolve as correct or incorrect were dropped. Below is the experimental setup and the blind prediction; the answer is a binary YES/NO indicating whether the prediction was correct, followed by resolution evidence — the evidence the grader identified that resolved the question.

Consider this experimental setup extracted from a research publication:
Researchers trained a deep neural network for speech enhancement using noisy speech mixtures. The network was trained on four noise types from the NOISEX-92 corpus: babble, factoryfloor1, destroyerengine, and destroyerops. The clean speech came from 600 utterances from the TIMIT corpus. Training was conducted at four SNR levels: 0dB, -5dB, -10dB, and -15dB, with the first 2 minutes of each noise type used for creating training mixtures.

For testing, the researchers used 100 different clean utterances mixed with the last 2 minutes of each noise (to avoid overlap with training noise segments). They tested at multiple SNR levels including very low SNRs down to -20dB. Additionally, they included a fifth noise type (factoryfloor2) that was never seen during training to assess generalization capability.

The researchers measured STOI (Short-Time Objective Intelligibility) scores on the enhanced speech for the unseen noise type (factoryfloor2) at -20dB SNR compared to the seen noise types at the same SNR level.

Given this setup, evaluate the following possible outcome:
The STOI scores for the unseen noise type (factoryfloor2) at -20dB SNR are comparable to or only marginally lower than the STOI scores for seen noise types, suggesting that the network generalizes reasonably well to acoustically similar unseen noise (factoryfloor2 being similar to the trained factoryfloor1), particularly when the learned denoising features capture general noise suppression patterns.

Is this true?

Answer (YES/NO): NO